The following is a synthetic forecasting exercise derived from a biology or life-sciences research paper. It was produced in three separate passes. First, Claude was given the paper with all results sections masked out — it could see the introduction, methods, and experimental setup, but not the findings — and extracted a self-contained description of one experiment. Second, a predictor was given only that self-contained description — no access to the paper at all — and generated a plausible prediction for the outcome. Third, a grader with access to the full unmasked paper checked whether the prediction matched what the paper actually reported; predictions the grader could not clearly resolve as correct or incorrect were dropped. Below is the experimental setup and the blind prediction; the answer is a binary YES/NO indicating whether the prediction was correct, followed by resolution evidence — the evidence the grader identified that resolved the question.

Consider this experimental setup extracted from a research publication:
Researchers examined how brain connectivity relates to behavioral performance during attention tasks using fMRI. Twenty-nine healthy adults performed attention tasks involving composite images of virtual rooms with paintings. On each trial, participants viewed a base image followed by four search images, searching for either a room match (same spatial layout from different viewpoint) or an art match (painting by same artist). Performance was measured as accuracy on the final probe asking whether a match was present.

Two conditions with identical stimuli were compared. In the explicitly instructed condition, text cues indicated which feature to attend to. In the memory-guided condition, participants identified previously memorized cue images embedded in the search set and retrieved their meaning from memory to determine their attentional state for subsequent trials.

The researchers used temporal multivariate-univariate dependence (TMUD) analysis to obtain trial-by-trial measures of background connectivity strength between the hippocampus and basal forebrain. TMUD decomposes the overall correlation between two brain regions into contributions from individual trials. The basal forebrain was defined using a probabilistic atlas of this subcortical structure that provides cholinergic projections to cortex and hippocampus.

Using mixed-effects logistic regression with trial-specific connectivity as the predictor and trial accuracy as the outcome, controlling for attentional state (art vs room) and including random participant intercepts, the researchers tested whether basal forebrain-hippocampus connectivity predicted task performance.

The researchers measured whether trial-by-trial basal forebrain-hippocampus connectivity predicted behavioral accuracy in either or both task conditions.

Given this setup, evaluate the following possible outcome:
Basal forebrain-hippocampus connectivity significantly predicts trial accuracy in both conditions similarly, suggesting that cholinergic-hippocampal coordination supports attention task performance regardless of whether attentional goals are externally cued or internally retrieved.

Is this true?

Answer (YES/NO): NO